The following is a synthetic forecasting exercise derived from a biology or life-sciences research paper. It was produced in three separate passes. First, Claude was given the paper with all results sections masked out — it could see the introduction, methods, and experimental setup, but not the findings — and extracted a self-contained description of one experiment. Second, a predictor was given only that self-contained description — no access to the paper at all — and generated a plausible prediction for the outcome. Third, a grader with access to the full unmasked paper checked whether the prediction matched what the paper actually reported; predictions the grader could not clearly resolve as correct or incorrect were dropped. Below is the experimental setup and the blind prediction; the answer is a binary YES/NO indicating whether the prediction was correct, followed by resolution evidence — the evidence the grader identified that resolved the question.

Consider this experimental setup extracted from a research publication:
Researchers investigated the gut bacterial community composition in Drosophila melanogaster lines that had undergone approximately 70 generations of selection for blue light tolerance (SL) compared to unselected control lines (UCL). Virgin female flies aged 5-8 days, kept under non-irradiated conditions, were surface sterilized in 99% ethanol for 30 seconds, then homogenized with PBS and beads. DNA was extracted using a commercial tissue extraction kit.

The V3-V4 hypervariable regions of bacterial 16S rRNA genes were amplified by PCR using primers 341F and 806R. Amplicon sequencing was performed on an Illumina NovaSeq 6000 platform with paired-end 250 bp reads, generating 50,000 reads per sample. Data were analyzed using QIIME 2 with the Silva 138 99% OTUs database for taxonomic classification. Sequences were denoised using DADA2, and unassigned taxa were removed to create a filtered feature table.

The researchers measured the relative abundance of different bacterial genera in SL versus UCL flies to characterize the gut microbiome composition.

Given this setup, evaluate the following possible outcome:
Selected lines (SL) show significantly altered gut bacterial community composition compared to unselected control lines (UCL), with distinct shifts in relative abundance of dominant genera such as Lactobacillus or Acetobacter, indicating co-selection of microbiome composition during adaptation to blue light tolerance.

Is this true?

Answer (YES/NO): NO